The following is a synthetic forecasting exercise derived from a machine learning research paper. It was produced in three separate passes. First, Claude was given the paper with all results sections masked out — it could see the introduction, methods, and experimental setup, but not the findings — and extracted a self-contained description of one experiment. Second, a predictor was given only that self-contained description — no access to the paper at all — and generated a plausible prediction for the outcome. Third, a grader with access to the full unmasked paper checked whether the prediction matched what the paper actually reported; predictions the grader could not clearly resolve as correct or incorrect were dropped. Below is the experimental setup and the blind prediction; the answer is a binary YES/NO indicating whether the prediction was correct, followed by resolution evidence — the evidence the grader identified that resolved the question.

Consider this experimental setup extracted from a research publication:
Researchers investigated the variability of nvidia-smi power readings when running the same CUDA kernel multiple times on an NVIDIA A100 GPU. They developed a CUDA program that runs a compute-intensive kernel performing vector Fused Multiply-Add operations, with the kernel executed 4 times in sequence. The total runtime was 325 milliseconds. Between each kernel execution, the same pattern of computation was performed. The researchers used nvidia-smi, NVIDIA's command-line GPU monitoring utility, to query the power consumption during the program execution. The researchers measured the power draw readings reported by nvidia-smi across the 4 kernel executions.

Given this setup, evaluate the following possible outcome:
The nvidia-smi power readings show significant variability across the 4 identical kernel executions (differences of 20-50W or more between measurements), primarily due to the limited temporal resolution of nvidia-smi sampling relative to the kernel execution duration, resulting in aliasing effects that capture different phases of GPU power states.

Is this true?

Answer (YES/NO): YES